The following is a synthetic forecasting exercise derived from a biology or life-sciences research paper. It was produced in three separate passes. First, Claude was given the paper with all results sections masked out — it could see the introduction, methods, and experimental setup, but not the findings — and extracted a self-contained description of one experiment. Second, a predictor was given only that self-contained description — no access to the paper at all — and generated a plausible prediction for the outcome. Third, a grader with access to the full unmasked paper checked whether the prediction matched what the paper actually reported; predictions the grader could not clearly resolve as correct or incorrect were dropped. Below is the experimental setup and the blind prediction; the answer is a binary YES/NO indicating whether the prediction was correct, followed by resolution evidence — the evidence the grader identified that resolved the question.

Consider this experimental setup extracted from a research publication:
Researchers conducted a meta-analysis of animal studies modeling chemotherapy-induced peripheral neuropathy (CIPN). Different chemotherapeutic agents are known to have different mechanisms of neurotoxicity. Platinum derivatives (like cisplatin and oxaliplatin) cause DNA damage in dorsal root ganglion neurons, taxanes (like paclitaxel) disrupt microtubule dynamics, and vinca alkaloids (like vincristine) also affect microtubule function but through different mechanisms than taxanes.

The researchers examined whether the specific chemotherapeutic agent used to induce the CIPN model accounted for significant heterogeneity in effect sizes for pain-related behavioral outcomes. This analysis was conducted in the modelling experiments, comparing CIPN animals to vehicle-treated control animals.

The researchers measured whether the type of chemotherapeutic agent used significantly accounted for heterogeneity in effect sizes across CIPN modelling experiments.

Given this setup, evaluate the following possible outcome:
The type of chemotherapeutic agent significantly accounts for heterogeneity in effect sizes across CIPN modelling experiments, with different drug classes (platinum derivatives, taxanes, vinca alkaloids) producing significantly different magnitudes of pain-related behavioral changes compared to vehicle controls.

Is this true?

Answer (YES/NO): YES